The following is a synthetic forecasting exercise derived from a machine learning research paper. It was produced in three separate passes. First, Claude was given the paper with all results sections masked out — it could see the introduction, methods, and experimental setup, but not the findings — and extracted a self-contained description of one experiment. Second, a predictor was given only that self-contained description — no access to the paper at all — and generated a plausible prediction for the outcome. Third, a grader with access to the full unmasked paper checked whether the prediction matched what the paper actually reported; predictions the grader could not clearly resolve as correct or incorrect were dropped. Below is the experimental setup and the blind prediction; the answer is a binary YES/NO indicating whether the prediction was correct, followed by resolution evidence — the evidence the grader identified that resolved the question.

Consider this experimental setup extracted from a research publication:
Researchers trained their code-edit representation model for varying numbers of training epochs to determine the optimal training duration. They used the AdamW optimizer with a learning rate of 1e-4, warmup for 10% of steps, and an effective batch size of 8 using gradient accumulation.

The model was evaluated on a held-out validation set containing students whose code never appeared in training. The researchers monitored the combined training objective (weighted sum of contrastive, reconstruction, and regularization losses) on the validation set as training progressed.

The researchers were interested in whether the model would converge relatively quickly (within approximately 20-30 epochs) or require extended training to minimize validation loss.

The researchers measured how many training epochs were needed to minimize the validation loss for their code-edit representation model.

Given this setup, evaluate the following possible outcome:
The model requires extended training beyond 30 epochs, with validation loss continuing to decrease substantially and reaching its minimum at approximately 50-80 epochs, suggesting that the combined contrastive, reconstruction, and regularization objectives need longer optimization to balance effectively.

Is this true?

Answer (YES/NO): NO